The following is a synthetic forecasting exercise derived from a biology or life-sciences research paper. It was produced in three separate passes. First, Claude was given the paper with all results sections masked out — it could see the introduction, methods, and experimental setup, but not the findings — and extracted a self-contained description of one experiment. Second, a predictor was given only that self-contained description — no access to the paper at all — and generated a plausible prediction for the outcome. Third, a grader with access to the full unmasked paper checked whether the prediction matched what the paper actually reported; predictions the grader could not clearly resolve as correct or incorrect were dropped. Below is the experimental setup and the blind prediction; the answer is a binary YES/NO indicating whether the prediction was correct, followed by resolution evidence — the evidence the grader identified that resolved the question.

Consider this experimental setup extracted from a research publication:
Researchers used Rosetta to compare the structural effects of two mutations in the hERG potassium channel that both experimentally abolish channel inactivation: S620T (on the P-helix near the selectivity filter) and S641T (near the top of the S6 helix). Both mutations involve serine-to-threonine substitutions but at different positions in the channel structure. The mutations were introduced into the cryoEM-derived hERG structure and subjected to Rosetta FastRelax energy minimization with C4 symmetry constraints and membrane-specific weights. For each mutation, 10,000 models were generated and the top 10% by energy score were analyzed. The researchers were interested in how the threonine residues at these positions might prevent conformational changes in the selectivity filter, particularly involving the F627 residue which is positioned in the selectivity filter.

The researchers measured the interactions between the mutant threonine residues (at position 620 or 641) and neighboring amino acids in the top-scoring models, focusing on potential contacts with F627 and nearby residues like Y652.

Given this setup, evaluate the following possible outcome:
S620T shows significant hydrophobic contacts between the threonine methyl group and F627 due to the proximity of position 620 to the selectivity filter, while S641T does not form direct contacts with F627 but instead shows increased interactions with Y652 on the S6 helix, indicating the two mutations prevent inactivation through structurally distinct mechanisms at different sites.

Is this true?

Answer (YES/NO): NO